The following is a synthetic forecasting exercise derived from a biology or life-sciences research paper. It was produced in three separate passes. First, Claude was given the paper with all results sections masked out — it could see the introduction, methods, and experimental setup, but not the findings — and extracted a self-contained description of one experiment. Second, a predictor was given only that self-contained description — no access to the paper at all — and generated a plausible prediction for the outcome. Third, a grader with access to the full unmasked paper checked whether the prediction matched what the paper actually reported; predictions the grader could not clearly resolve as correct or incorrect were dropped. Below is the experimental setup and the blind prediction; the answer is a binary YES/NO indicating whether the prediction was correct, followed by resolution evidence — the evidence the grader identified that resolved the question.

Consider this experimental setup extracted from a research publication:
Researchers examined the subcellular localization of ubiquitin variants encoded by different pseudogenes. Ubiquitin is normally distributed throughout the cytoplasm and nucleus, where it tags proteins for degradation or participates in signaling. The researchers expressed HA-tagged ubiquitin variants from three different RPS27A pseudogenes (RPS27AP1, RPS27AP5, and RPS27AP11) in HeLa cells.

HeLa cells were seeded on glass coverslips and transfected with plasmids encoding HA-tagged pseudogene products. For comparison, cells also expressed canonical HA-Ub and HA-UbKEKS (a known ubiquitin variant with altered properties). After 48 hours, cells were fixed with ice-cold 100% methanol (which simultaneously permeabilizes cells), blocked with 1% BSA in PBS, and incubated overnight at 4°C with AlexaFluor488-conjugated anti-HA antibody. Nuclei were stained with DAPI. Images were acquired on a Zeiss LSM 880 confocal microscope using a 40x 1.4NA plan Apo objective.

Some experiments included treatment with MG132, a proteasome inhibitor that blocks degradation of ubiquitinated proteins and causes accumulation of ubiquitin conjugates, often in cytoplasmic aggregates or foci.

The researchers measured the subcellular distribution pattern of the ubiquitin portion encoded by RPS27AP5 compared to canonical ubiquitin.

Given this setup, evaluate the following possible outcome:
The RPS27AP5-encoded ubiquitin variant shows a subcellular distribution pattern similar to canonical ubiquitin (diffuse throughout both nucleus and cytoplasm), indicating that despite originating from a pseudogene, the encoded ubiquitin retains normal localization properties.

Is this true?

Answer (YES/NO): YES